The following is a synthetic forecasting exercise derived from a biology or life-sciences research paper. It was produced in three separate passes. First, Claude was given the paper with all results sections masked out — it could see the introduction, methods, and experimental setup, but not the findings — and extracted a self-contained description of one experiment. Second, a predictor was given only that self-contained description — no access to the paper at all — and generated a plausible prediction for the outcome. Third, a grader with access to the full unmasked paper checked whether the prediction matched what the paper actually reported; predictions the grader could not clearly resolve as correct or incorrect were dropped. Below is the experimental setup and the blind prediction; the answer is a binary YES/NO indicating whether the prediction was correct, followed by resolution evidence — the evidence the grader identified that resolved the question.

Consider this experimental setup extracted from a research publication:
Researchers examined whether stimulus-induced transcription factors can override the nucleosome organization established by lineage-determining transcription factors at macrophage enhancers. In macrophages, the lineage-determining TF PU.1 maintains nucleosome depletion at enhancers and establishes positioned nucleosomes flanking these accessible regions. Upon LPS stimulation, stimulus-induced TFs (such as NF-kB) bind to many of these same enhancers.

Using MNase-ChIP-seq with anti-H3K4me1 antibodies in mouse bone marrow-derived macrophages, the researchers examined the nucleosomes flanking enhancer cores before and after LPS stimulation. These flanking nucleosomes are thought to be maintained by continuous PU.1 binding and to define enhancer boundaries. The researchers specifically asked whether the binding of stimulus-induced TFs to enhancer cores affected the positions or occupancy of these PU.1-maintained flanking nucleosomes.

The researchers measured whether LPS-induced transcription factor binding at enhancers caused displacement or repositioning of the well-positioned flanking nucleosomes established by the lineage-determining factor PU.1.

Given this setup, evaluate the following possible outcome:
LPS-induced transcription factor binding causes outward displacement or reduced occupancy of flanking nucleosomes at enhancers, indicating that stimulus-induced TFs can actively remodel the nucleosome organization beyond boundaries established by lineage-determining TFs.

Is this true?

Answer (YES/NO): NO